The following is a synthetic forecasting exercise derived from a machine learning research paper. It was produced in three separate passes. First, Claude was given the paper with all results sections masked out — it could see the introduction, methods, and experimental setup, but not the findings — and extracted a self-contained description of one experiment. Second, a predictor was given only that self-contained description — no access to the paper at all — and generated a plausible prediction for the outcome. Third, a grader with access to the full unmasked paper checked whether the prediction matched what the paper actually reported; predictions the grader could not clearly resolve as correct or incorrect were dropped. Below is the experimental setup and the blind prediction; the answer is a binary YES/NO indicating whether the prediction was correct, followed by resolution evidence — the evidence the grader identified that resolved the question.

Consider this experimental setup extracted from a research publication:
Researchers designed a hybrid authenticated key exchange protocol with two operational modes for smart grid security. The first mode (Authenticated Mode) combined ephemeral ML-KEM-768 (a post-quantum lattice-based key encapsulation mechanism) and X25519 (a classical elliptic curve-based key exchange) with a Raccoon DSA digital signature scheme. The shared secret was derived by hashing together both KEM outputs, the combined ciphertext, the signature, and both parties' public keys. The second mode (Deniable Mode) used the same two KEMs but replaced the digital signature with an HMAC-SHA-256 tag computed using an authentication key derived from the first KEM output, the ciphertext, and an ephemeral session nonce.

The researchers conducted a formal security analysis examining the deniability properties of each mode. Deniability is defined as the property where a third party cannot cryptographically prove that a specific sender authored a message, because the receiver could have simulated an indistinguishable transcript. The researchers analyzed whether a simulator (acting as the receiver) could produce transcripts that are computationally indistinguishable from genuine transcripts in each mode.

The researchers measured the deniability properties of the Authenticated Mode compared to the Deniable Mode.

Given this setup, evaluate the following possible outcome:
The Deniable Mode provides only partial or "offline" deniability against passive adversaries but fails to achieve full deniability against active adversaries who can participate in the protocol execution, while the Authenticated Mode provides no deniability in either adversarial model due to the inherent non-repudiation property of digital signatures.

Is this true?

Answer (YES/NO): NO